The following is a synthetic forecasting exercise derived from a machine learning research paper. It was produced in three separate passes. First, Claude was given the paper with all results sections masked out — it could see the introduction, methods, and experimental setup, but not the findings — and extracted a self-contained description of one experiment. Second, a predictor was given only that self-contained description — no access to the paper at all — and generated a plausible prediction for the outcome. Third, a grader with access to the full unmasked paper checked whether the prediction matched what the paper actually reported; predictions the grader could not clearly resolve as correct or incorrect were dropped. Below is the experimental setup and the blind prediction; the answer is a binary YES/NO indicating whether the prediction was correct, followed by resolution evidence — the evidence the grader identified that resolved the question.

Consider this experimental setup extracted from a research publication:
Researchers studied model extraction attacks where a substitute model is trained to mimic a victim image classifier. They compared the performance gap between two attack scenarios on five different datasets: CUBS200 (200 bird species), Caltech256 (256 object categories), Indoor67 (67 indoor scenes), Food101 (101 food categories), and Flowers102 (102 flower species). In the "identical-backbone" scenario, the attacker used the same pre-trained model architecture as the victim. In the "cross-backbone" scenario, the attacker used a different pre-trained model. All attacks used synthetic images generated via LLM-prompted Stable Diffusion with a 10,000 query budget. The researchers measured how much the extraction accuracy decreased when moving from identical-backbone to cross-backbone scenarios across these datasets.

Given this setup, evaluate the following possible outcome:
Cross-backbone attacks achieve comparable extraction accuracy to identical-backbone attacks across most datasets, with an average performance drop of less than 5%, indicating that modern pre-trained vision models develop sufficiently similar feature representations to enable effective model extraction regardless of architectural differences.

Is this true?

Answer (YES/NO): NO